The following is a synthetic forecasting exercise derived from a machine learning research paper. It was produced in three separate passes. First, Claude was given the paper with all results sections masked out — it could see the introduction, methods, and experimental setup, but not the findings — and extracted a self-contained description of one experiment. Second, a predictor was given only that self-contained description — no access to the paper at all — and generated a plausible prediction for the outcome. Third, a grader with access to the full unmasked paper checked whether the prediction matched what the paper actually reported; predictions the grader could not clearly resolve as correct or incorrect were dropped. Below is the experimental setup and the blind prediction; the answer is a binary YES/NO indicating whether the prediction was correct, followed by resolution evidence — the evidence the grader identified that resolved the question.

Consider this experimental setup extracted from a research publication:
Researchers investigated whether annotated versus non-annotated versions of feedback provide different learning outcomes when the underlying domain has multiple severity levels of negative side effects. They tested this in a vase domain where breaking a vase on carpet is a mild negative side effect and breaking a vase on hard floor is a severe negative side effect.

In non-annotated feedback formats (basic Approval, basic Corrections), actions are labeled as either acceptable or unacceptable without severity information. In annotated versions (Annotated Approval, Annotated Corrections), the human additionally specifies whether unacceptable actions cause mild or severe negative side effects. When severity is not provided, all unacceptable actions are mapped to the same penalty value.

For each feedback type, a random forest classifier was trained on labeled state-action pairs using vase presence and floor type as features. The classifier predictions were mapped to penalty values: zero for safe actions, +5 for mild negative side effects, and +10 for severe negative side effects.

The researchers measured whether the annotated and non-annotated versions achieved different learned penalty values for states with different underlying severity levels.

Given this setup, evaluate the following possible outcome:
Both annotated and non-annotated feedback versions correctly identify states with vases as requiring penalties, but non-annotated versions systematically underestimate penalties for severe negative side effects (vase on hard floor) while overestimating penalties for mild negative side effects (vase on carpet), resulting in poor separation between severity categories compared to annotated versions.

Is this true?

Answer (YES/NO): NO